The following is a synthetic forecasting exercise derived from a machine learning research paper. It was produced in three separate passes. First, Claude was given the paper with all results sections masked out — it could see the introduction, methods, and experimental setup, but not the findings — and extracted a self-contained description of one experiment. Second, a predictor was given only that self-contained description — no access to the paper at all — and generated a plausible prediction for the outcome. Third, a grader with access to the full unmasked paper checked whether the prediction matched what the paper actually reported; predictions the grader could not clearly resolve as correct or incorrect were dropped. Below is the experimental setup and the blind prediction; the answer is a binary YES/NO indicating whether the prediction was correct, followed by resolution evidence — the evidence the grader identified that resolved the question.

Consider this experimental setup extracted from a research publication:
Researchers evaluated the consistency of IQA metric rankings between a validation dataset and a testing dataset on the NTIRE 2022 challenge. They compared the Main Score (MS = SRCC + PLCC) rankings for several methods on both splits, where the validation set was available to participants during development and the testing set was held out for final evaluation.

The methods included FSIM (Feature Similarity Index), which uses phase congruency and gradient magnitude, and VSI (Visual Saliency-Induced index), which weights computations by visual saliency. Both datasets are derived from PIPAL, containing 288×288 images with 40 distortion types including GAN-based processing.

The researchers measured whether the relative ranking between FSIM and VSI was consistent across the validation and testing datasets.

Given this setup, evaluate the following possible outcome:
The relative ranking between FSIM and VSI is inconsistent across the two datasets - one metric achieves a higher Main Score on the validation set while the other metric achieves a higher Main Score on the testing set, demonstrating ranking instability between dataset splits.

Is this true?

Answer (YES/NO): NO